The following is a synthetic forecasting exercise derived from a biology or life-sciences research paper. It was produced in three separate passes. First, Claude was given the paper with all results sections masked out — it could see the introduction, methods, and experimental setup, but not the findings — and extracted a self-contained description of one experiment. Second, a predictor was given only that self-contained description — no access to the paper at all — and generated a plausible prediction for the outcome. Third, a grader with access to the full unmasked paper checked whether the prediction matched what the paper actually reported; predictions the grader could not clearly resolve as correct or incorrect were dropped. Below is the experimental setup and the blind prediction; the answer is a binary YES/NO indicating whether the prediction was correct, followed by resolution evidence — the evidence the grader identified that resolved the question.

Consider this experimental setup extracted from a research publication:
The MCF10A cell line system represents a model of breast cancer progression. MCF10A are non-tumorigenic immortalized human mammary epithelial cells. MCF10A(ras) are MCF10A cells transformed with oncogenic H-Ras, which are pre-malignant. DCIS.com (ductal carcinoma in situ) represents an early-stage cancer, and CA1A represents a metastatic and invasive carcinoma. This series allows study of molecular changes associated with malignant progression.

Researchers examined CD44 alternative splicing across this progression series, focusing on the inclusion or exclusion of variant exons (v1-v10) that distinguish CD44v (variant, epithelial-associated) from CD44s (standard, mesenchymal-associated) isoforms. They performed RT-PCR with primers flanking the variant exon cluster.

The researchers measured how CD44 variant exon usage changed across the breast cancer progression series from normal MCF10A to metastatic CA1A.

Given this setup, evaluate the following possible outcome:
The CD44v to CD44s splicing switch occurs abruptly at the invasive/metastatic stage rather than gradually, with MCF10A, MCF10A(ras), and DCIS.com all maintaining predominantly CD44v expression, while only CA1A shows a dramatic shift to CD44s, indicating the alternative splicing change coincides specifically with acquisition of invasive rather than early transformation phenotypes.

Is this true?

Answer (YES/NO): NO